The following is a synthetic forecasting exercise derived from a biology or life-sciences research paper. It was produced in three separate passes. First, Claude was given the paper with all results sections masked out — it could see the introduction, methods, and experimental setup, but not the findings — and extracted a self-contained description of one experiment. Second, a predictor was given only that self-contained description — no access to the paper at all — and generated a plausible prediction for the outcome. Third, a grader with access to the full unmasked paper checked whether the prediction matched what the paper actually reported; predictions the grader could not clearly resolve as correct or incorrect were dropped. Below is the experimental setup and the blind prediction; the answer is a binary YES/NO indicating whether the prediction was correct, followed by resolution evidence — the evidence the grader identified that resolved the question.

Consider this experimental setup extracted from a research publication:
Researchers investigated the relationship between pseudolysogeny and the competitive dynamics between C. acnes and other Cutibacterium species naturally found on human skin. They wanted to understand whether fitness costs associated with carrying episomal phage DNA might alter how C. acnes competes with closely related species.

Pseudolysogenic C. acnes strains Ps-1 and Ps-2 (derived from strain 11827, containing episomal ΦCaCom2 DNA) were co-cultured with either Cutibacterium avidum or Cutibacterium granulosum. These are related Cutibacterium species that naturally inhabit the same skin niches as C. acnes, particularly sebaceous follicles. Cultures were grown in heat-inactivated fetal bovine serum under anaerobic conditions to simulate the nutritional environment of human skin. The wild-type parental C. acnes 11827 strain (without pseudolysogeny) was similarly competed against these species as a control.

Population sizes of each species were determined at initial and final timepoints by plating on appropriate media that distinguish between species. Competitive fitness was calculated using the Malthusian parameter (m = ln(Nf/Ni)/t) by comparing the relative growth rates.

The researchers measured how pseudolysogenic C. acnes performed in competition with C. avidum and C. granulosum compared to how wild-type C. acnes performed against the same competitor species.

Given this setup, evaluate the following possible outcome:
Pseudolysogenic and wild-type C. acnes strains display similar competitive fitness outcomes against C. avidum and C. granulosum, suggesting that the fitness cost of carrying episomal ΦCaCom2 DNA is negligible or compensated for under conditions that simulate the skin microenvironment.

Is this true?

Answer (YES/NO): NO